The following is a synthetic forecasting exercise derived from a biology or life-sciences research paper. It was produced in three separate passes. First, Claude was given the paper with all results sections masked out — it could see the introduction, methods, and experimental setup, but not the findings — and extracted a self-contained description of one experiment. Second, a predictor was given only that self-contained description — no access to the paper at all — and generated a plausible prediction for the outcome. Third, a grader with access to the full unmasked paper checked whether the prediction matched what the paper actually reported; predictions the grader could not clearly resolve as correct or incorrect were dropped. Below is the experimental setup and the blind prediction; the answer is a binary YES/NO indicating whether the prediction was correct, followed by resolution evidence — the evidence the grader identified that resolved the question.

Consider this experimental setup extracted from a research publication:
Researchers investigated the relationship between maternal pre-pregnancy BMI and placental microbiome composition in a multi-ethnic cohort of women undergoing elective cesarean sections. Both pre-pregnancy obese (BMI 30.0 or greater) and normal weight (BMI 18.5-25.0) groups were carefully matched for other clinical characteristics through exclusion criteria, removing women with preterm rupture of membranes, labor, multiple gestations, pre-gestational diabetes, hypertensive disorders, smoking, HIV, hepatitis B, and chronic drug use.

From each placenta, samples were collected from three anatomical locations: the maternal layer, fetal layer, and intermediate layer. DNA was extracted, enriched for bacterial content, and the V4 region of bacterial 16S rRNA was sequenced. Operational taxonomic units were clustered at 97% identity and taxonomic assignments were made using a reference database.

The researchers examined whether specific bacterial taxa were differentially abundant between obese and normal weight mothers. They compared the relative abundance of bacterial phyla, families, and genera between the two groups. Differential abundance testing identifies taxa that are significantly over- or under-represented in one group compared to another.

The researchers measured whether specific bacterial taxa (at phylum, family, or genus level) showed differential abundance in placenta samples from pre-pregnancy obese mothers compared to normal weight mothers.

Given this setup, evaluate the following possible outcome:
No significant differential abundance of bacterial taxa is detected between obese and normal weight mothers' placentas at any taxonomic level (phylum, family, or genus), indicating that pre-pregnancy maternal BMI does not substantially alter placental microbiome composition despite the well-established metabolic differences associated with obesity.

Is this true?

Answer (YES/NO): NO